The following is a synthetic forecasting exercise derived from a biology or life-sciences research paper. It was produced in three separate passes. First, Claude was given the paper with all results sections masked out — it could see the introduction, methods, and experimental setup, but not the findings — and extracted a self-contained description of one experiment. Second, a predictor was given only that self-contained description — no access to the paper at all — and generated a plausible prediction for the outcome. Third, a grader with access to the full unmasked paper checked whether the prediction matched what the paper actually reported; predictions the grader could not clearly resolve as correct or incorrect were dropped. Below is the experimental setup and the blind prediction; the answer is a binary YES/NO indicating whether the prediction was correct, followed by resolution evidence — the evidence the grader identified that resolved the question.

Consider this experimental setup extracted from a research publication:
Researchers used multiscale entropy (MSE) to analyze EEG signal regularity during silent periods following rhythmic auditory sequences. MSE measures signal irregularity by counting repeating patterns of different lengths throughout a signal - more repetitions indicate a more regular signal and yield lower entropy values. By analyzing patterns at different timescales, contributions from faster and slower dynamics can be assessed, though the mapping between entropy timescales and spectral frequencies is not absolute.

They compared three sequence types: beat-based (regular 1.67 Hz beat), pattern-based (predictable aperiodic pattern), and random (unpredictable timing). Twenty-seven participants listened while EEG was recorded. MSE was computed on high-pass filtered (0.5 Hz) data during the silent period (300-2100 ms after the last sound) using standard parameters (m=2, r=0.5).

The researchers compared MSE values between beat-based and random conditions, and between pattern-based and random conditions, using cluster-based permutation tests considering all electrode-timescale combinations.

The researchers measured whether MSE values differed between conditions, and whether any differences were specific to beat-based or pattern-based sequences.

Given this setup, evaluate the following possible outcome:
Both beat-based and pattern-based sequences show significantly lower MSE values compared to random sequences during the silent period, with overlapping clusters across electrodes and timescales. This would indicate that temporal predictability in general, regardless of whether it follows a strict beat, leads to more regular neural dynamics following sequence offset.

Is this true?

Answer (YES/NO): NO